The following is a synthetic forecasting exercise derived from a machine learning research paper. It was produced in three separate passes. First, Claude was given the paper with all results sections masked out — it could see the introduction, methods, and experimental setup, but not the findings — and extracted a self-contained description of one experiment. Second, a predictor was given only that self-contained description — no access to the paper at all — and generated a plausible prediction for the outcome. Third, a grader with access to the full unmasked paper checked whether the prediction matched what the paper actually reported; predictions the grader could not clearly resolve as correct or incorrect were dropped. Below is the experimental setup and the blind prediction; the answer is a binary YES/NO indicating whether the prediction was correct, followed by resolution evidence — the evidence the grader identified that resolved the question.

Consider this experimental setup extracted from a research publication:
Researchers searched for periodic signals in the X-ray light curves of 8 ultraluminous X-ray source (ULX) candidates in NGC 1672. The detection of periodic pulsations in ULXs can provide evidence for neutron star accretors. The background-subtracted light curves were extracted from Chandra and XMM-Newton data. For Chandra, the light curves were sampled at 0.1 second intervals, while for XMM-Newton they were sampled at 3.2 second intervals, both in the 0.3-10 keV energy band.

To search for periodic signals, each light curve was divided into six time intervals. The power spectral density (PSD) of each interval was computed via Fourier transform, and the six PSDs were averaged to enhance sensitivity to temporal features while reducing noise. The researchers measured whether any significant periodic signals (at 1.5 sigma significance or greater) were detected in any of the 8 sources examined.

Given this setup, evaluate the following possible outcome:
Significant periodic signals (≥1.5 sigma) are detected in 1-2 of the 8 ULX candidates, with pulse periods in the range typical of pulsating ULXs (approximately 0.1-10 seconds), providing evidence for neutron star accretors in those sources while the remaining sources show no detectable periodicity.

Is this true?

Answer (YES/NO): NO